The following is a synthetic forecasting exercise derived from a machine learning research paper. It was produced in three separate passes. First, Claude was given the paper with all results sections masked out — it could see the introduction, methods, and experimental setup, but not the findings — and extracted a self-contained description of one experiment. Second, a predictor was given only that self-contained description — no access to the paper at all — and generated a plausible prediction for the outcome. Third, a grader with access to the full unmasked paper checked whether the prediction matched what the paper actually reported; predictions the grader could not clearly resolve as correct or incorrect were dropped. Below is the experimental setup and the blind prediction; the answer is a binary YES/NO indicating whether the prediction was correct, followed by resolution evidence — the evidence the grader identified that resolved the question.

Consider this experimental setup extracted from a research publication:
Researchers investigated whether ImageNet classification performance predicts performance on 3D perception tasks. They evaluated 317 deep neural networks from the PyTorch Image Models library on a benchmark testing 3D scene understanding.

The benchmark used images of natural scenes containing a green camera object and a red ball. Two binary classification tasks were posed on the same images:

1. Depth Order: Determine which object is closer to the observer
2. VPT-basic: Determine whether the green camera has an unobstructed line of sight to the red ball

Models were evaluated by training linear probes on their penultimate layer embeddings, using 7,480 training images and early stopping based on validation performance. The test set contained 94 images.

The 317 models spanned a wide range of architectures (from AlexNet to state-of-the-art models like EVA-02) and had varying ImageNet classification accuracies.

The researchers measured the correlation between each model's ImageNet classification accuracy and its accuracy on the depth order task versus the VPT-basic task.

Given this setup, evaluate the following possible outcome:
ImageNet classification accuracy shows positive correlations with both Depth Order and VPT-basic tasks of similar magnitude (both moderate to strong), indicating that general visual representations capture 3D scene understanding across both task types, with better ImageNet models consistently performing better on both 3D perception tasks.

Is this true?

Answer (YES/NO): NO